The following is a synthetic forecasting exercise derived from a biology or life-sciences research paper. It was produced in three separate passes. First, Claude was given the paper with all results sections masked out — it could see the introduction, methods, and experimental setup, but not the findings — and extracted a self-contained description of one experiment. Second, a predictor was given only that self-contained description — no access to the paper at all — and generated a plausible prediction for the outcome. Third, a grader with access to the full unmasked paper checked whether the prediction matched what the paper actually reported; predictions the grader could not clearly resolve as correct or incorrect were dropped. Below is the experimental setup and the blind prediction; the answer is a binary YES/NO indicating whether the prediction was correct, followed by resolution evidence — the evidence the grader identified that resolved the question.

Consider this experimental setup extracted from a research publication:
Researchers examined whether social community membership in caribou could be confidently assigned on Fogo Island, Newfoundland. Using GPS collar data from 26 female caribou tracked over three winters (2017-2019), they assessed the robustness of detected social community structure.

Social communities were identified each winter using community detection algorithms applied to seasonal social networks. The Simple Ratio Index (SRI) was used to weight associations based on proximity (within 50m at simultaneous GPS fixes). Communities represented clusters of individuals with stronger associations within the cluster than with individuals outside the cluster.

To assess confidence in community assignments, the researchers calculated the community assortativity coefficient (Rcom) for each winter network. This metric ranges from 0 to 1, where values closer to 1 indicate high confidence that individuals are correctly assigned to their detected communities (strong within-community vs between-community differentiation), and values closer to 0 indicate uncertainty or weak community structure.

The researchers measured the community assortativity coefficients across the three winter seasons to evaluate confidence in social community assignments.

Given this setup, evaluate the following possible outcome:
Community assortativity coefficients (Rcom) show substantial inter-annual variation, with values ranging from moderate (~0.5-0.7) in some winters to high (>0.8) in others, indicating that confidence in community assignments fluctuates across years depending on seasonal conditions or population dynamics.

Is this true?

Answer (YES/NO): NO